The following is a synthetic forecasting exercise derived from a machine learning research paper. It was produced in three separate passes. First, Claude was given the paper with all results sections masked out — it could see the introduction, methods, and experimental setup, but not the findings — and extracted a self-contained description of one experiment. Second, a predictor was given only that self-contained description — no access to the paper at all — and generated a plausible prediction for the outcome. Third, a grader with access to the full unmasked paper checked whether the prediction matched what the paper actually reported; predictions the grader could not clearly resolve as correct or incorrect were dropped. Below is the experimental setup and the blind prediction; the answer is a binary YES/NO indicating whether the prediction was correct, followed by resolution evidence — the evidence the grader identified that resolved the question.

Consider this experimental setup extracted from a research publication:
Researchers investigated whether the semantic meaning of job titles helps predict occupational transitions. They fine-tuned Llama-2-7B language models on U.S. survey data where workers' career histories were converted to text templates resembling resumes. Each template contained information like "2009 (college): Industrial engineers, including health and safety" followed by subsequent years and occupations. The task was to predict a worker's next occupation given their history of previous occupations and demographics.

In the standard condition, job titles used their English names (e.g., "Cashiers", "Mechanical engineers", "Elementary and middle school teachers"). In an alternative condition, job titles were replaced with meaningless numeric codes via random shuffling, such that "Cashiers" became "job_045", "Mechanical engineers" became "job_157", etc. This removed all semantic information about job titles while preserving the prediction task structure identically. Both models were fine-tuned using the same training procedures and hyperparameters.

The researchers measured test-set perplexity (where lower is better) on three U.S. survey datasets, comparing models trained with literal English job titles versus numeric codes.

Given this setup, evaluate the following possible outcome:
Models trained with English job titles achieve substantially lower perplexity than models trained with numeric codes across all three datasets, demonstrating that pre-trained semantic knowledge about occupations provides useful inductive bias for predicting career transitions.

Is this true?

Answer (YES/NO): YES